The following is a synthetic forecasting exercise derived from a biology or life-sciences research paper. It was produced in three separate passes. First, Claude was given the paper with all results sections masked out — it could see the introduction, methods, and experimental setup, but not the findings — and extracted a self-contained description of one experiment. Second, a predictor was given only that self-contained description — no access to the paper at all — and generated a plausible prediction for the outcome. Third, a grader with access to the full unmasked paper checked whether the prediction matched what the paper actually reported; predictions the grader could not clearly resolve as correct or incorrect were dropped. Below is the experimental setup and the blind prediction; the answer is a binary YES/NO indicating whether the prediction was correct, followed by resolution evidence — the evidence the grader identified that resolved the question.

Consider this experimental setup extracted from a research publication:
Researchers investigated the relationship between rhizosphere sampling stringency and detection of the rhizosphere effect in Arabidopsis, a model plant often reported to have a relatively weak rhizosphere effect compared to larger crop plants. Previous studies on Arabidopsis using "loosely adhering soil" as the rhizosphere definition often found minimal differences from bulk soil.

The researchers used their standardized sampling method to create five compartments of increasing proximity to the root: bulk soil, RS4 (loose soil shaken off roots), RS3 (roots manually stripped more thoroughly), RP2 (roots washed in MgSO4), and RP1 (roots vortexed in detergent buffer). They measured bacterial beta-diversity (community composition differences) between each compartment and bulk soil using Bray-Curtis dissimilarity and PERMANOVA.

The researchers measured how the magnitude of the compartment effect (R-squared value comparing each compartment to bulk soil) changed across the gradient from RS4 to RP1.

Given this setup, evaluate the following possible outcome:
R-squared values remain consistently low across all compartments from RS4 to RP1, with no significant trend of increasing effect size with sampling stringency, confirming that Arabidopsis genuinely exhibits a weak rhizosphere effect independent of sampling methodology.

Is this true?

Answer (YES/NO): NO